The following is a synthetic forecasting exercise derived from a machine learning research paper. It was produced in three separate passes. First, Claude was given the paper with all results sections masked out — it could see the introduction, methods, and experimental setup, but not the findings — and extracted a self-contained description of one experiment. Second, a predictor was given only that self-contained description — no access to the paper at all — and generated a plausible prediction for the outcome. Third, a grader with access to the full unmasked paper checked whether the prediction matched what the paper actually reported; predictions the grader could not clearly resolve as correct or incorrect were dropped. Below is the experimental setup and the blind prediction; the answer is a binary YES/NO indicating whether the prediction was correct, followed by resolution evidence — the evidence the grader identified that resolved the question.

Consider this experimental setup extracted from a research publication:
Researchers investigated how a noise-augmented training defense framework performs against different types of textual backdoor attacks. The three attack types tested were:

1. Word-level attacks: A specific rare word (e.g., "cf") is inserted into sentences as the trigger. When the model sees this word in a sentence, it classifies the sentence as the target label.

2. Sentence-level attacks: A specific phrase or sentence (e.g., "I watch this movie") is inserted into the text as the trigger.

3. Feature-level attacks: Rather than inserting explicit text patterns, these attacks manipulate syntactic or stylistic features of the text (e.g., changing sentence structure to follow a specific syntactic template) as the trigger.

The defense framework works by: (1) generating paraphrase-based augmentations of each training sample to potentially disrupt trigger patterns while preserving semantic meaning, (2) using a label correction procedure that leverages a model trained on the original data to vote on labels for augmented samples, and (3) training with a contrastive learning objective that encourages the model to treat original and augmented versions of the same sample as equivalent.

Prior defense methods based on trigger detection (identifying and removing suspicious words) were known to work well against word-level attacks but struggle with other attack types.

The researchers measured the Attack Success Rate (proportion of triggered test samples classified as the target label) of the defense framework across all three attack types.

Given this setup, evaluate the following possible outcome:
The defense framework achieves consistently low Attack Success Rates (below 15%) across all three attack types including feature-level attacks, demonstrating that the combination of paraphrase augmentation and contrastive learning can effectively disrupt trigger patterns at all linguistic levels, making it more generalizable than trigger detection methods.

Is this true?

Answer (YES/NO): NO